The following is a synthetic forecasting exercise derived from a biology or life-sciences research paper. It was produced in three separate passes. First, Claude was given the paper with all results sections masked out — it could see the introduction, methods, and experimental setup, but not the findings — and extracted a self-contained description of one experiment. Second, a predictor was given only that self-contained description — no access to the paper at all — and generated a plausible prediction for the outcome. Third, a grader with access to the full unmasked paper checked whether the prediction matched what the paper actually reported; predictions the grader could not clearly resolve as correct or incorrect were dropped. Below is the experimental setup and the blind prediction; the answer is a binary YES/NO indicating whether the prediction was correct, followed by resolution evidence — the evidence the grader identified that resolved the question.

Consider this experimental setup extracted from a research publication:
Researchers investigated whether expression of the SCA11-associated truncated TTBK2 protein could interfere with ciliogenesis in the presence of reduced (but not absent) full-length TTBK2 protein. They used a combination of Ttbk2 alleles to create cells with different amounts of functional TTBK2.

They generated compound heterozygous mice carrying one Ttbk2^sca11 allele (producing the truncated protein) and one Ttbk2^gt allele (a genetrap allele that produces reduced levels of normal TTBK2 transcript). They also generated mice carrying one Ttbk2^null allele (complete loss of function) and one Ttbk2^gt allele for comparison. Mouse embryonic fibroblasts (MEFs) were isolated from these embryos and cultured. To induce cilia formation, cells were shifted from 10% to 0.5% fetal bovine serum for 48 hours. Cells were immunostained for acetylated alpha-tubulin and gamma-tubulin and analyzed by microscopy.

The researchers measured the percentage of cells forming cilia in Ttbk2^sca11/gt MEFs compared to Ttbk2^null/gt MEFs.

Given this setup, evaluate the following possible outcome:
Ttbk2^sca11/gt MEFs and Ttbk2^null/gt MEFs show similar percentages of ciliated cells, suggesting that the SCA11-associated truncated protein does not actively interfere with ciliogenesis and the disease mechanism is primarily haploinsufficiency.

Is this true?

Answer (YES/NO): NO